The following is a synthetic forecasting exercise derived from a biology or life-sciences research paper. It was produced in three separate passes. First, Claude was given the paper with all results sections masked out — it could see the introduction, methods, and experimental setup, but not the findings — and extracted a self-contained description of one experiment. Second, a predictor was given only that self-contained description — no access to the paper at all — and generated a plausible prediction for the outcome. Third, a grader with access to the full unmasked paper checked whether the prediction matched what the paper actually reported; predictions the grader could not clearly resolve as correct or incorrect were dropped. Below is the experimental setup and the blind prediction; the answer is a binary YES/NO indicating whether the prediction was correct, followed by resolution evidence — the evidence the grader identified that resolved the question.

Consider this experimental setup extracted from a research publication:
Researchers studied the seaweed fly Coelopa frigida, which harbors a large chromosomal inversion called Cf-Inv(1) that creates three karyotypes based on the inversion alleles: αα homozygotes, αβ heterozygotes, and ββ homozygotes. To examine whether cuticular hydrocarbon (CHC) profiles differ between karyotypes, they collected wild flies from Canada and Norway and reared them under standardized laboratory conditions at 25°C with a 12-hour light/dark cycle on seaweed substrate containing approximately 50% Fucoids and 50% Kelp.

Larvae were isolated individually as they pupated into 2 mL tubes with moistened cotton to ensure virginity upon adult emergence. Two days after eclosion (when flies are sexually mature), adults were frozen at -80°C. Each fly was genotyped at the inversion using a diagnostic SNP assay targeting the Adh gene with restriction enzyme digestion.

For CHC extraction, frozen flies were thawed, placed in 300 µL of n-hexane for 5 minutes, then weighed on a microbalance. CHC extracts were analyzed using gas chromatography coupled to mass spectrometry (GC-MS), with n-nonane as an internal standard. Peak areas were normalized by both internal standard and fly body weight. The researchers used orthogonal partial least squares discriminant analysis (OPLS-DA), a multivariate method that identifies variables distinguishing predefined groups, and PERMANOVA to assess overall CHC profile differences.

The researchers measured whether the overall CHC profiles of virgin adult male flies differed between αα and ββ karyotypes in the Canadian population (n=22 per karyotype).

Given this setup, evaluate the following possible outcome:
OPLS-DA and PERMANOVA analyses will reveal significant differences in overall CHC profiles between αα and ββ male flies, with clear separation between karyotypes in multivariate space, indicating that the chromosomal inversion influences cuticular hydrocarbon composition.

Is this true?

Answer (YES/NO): YES